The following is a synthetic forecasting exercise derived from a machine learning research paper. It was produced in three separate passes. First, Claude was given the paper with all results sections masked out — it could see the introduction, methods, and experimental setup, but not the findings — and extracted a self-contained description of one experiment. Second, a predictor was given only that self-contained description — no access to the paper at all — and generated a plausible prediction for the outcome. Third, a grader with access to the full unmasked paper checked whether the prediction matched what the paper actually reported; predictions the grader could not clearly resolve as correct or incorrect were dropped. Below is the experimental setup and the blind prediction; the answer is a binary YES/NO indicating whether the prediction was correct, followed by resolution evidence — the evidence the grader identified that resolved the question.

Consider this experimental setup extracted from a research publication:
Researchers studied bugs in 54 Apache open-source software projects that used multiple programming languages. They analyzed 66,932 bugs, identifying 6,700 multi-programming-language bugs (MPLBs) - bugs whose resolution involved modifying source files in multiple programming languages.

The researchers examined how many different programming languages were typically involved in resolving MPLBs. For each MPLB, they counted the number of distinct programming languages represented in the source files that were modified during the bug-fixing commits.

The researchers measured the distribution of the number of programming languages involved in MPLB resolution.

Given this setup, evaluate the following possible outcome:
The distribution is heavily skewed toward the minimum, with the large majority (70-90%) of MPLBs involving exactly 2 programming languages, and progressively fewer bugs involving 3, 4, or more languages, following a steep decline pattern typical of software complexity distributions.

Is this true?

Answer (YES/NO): NO